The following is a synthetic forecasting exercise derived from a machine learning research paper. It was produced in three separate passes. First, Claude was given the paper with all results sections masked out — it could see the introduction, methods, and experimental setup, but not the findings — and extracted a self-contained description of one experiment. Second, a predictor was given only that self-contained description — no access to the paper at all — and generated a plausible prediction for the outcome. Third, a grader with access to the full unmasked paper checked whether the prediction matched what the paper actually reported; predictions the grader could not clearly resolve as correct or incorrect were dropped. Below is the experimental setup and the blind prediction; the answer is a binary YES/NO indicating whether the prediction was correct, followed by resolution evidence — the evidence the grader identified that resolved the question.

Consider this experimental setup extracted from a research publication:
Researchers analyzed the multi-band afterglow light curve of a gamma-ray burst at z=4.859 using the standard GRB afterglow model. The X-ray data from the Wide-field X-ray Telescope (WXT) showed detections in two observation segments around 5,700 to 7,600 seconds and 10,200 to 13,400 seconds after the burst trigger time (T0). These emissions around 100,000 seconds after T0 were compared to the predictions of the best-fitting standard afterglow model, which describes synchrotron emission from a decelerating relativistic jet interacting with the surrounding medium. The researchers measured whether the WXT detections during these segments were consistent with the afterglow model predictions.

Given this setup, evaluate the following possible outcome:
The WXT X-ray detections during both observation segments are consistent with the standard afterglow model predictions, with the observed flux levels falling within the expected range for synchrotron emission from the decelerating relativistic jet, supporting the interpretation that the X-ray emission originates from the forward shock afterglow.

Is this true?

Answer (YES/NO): NO